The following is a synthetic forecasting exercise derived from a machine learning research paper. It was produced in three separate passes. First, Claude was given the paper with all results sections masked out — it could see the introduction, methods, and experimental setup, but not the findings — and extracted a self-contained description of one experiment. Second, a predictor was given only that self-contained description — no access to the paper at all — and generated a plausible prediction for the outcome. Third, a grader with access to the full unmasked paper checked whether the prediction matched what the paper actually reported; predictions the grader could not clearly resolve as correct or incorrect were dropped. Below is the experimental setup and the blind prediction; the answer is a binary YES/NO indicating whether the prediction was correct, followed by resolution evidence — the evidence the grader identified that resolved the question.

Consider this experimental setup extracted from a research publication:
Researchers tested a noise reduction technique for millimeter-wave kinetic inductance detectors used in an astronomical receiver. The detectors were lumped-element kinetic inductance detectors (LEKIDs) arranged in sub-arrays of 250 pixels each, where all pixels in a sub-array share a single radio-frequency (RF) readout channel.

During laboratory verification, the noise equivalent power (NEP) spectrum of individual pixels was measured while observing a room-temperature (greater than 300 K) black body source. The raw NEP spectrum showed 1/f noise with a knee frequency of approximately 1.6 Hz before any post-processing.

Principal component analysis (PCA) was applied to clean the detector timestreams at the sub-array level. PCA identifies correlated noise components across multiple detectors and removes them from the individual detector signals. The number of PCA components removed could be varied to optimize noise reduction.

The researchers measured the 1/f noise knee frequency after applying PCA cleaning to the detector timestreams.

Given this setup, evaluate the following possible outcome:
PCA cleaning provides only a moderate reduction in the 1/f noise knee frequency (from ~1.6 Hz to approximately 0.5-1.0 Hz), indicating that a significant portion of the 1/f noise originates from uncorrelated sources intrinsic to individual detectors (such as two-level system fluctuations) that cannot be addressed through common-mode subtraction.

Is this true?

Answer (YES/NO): NO